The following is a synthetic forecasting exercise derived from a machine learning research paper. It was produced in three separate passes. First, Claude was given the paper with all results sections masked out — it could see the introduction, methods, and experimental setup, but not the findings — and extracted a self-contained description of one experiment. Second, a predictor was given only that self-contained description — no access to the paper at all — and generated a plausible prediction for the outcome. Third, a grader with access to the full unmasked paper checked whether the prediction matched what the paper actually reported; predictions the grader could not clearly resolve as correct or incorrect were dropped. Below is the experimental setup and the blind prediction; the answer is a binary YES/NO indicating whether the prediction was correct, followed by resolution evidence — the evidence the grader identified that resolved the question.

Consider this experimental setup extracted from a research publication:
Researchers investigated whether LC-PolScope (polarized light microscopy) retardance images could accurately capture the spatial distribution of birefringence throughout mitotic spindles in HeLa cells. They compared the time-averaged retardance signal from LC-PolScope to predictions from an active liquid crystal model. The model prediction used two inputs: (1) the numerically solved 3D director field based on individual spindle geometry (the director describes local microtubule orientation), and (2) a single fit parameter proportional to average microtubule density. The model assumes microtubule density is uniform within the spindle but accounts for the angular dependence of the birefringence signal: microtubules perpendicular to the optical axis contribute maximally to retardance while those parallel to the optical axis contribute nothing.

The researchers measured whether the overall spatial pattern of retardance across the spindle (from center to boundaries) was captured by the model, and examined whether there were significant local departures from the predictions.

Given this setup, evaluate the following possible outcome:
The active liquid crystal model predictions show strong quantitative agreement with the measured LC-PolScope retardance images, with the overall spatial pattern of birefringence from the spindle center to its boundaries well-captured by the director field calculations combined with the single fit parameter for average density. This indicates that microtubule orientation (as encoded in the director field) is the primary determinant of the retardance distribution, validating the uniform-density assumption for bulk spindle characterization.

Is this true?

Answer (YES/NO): NO